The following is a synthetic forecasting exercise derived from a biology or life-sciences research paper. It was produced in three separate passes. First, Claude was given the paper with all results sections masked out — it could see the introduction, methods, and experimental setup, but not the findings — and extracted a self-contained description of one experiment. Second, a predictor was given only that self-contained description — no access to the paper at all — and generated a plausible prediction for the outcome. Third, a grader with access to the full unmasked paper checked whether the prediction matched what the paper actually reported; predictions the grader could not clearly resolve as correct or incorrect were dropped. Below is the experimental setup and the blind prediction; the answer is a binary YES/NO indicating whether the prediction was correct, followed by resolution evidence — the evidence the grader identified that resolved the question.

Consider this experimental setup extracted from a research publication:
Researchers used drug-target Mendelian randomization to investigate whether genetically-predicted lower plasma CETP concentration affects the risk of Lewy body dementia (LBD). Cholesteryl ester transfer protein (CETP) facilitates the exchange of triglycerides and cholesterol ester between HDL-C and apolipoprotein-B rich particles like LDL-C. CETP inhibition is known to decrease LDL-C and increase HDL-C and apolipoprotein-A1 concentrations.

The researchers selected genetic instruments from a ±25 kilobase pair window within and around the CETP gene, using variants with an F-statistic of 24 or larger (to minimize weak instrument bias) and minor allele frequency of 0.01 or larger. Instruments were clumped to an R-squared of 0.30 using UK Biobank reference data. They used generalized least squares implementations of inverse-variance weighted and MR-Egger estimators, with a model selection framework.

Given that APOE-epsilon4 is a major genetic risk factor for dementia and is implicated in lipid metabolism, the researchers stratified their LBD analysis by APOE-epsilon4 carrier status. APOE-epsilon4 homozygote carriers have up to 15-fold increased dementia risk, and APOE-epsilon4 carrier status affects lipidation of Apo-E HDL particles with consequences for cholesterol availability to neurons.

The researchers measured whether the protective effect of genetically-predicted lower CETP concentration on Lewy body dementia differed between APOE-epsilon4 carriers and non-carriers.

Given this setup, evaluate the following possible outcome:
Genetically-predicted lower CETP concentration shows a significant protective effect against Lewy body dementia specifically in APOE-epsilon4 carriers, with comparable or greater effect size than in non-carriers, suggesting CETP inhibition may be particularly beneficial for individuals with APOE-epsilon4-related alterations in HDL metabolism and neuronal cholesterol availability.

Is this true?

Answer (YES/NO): YES